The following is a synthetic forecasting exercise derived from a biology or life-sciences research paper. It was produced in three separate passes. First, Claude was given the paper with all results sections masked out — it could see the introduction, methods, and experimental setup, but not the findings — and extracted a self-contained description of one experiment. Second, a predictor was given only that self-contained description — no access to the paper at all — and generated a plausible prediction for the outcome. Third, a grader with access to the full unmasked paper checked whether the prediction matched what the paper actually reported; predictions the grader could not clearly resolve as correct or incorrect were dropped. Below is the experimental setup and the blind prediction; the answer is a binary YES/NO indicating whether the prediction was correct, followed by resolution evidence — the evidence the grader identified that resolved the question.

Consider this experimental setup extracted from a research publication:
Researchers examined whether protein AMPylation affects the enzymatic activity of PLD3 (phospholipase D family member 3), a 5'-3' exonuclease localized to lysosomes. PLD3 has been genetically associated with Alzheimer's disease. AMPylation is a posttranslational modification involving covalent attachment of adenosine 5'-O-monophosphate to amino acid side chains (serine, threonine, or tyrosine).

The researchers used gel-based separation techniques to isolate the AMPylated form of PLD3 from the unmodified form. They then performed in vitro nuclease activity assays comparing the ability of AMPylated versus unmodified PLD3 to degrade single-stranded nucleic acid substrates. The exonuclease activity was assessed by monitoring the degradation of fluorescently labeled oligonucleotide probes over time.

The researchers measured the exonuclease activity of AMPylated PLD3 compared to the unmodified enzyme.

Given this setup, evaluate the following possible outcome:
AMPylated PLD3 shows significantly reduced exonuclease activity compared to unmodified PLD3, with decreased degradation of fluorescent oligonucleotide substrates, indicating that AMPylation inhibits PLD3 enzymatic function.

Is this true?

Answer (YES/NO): YES